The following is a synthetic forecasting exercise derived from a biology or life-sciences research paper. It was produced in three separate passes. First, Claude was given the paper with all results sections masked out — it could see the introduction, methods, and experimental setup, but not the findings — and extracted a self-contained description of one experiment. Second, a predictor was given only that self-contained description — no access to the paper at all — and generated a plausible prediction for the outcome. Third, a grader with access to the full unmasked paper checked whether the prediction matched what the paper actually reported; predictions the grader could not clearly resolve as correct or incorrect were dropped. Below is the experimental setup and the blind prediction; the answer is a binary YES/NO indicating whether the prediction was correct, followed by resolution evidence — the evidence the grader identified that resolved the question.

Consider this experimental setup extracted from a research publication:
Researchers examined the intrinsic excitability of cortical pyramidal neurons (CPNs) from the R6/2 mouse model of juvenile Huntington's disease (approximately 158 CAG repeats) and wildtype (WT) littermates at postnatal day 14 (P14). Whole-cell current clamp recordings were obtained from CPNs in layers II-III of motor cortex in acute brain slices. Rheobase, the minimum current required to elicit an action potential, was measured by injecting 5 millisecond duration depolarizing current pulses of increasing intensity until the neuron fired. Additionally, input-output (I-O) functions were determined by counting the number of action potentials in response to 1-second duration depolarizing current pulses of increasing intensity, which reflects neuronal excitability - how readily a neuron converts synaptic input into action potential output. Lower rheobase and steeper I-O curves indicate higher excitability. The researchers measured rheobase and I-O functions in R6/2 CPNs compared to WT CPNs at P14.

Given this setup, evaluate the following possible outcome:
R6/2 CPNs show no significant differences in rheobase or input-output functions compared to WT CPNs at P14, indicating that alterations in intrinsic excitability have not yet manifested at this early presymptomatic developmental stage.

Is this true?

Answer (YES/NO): NO